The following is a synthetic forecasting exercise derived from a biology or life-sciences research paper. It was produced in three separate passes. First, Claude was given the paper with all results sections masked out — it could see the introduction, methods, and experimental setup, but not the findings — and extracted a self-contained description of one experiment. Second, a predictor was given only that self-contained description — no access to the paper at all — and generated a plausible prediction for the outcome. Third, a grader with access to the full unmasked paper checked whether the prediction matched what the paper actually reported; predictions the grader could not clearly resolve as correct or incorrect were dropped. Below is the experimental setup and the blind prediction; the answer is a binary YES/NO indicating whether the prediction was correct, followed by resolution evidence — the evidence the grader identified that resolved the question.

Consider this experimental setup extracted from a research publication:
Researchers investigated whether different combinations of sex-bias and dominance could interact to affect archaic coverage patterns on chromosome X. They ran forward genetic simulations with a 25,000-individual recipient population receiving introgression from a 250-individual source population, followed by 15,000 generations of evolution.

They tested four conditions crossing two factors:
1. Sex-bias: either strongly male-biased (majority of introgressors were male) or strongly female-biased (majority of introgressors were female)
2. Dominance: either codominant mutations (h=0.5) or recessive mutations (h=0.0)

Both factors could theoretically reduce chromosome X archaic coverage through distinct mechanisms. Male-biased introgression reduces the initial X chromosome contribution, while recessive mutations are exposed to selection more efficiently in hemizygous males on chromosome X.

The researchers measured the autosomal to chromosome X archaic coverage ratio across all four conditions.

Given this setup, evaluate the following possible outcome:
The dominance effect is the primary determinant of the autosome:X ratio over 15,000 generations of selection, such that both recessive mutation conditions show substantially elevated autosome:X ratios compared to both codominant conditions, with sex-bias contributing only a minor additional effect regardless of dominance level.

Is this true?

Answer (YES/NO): NO